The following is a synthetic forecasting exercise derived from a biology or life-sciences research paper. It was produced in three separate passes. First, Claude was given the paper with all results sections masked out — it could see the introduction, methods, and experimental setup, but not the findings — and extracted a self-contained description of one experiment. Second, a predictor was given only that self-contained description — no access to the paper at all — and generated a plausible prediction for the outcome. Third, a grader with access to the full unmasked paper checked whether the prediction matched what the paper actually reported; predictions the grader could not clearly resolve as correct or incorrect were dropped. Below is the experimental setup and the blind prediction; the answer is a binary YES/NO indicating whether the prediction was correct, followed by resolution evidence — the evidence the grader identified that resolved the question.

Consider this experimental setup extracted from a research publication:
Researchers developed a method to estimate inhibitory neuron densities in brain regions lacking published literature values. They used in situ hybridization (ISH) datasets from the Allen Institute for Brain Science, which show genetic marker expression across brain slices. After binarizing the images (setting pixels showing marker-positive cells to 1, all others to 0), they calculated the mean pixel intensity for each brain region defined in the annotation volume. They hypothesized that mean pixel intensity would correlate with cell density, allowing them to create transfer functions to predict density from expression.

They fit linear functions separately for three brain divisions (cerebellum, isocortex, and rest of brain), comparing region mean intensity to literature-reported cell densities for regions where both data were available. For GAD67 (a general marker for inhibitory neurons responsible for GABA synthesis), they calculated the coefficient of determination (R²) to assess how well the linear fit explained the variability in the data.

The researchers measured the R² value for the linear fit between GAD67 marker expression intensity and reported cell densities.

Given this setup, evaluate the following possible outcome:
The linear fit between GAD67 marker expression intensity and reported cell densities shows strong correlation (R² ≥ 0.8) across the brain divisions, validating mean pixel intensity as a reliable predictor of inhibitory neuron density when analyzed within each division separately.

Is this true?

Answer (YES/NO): NO